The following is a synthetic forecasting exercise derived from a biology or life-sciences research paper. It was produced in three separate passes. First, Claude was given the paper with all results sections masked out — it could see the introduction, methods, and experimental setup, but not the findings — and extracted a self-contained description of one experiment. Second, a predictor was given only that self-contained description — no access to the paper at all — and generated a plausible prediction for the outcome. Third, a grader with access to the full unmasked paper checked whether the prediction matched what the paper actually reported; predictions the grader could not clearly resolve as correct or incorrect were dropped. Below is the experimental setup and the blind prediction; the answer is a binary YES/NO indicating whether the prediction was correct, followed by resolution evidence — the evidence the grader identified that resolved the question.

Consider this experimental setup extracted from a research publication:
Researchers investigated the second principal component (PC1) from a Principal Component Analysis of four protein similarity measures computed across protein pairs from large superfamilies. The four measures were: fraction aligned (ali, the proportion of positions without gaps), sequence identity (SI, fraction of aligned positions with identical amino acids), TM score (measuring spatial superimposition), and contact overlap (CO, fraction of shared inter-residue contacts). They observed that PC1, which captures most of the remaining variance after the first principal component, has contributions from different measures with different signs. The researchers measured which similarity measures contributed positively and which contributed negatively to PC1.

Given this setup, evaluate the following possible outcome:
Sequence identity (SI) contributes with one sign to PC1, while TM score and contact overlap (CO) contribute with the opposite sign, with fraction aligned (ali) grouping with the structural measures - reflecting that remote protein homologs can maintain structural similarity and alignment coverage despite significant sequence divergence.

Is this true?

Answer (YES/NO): NO